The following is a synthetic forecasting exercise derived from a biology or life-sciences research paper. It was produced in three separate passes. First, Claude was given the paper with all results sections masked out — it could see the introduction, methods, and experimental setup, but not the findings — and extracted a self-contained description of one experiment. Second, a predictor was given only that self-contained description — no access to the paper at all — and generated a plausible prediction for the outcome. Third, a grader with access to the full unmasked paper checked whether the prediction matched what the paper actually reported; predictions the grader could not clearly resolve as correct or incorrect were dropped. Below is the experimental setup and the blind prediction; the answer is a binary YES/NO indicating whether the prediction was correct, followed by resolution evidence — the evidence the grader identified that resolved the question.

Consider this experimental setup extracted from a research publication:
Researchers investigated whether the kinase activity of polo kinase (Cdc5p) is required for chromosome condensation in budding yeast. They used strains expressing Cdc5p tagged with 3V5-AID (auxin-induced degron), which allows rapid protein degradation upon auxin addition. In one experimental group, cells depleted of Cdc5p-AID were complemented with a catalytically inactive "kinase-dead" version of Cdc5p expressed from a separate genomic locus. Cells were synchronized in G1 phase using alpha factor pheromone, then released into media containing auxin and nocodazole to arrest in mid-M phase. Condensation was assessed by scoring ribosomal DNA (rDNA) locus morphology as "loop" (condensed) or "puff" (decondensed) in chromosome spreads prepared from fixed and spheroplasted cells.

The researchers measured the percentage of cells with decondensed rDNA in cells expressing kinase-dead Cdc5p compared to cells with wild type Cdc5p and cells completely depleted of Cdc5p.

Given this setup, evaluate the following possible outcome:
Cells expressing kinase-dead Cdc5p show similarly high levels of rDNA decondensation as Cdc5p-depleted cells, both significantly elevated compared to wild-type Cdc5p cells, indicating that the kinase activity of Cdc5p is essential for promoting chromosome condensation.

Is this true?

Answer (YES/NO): YES